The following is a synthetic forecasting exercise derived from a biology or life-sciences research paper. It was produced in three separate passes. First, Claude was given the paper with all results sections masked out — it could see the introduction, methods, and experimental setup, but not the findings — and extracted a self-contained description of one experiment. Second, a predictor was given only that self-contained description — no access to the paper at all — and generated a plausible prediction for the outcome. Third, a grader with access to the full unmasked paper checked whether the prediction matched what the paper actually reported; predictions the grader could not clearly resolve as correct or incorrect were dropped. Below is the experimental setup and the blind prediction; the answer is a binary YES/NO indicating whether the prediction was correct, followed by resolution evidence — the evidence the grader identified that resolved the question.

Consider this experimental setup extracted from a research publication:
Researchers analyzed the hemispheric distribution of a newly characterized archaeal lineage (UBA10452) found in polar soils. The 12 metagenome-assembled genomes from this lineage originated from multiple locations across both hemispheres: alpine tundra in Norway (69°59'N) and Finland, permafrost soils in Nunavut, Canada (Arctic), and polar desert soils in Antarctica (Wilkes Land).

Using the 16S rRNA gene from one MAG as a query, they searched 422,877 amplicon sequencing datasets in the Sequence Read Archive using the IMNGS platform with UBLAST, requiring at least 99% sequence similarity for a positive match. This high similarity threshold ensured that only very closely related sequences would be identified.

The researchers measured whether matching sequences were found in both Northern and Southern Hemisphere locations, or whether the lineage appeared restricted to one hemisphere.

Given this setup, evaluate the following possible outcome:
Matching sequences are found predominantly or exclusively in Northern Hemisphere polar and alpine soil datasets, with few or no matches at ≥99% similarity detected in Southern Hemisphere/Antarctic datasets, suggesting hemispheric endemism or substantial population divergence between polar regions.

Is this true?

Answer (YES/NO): NO